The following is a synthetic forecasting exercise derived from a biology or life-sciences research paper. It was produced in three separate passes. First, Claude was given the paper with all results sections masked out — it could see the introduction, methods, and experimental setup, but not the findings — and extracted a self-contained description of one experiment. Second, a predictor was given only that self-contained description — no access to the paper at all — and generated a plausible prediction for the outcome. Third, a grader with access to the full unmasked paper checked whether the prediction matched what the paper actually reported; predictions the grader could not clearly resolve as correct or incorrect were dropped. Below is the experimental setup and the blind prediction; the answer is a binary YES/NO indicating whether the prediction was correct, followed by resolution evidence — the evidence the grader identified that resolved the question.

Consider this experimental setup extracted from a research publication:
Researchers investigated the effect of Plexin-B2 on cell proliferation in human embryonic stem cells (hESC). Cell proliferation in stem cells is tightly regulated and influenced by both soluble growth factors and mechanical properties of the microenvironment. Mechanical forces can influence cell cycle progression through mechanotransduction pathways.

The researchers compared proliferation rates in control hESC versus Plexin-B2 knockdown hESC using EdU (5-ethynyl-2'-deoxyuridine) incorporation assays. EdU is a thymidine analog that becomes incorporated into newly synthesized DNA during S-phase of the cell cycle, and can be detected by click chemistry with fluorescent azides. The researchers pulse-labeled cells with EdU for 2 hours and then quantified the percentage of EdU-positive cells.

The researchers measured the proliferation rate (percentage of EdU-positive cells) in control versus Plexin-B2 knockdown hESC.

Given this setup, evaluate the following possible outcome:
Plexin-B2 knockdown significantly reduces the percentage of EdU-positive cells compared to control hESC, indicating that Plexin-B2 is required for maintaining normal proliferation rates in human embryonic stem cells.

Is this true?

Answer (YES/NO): YES